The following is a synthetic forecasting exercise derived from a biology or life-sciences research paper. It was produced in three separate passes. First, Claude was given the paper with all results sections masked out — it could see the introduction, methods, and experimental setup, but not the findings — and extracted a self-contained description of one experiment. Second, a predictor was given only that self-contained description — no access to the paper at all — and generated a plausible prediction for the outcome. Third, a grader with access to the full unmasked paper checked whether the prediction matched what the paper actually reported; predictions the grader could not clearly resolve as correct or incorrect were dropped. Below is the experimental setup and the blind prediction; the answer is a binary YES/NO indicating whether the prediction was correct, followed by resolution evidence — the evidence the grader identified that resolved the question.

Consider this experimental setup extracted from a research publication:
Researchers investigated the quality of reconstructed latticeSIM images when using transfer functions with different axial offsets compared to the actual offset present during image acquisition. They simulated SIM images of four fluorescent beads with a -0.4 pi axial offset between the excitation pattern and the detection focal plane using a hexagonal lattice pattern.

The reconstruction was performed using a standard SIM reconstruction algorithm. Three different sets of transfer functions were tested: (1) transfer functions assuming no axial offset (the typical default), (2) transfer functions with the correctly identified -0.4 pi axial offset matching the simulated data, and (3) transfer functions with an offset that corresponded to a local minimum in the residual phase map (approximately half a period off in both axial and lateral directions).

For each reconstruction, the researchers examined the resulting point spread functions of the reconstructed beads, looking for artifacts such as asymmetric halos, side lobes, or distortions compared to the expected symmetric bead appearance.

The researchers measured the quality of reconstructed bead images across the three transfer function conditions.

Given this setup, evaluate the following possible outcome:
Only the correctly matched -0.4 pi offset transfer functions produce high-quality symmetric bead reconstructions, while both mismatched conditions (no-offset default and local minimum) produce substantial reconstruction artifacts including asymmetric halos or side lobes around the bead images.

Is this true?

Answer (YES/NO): NO